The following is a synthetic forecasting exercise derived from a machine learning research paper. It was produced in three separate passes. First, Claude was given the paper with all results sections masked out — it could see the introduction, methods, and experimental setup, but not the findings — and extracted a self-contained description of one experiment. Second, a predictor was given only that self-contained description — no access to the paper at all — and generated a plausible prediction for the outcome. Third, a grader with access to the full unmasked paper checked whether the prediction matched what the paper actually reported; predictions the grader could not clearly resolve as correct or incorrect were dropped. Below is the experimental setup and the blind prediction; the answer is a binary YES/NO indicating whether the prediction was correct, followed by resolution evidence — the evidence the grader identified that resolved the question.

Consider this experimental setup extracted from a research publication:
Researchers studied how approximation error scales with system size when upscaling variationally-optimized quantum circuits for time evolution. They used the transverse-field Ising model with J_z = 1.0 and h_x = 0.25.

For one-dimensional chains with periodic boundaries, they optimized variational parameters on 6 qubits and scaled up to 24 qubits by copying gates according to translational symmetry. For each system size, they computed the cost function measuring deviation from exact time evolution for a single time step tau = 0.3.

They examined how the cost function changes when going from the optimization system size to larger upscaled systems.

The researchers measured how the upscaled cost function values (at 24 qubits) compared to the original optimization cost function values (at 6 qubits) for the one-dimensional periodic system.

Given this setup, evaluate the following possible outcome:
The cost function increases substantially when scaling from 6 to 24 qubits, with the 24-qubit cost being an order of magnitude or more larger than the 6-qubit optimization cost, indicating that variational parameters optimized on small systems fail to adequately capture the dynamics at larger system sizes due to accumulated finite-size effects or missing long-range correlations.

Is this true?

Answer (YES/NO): NO